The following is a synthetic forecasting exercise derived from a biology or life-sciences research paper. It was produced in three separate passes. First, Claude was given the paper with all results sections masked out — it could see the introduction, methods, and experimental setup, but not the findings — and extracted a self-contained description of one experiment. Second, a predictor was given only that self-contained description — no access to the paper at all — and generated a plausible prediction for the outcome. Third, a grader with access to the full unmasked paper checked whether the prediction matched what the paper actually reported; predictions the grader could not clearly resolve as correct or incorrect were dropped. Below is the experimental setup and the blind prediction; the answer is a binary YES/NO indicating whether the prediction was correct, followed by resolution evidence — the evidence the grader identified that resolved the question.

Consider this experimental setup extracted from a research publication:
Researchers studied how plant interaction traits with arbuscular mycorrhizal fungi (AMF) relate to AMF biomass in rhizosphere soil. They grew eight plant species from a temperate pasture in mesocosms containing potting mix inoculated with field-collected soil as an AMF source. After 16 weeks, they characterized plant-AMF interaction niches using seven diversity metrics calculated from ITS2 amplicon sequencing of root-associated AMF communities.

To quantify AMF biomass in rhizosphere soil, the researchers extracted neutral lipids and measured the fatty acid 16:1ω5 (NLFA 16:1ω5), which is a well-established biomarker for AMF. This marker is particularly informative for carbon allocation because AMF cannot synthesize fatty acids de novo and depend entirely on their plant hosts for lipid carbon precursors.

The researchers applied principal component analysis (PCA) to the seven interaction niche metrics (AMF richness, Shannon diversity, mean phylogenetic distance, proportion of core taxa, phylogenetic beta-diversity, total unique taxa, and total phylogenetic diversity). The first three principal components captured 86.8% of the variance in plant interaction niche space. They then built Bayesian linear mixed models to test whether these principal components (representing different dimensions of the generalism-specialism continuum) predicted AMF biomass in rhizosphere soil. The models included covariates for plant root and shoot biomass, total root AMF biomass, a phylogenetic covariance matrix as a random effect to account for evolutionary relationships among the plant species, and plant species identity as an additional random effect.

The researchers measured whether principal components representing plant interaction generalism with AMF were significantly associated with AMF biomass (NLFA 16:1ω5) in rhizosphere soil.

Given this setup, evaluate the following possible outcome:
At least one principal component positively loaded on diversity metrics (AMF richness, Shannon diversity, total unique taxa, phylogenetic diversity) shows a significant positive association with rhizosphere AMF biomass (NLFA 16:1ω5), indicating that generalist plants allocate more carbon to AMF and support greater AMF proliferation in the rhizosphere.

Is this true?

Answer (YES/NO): YES